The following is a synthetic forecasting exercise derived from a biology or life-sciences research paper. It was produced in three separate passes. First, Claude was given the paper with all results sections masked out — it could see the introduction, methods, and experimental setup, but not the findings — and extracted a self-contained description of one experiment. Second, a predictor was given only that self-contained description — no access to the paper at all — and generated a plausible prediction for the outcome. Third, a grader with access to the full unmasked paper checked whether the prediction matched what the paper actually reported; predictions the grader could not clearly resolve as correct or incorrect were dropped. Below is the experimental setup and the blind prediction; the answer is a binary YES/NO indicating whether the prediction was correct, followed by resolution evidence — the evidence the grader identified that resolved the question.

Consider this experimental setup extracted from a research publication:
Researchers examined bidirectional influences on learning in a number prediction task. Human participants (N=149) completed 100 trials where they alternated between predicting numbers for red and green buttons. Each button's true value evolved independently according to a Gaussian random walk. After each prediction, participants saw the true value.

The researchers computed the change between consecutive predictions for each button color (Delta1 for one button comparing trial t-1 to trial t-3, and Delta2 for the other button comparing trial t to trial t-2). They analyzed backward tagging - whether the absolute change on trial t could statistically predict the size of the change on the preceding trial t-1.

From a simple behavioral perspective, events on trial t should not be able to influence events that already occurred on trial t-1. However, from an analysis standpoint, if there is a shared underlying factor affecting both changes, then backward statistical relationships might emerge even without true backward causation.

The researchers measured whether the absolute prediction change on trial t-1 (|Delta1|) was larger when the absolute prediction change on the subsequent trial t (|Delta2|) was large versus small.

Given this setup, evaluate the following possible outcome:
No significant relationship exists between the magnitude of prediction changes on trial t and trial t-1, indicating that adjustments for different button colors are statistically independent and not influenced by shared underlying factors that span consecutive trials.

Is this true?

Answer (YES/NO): NO